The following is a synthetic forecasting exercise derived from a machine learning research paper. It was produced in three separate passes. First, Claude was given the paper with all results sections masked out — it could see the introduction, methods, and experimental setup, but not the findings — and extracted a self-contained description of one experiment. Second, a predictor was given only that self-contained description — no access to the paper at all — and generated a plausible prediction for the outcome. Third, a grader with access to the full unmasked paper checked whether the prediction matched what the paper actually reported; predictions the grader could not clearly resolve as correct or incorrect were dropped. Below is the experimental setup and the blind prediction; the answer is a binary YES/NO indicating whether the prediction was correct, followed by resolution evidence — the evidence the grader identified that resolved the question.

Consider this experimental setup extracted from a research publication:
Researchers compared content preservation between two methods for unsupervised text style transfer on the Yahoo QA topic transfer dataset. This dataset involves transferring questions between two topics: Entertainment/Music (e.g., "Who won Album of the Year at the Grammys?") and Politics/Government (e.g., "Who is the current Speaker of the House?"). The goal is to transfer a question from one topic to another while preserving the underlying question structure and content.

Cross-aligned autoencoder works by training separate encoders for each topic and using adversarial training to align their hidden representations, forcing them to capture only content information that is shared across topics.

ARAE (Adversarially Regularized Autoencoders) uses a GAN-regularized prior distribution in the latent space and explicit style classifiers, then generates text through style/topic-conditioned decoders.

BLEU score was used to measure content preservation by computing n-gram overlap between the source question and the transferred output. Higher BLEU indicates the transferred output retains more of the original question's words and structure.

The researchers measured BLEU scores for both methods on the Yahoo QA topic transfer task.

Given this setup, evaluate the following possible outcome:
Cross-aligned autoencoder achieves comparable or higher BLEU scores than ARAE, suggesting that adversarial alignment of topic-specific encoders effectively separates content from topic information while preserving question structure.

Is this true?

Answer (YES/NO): NO